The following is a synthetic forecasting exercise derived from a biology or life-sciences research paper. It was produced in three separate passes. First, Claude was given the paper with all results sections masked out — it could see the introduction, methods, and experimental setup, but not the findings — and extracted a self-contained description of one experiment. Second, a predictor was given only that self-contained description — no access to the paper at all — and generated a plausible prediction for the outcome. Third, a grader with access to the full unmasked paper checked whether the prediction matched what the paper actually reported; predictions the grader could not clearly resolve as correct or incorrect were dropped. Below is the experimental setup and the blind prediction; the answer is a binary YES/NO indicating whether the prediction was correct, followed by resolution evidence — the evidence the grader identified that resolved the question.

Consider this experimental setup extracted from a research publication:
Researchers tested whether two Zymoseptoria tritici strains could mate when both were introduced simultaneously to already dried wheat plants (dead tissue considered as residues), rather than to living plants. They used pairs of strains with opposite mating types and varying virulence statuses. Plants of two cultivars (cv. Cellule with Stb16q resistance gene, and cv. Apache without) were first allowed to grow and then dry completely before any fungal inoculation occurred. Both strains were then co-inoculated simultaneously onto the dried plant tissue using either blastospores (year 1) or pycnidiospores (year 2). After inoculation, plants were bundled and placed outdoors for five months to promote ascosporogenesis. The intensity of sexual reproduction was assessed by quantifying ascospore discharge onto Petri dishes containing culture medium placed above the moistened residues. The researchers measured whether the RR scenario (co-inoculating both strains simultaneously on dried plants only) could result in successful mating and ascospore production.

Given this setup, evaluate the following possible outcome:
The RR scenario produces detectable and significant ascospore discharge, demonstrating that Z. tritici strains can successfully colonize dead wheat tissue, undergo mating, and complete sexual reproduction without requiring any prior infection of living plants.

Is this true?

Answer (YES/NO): NO